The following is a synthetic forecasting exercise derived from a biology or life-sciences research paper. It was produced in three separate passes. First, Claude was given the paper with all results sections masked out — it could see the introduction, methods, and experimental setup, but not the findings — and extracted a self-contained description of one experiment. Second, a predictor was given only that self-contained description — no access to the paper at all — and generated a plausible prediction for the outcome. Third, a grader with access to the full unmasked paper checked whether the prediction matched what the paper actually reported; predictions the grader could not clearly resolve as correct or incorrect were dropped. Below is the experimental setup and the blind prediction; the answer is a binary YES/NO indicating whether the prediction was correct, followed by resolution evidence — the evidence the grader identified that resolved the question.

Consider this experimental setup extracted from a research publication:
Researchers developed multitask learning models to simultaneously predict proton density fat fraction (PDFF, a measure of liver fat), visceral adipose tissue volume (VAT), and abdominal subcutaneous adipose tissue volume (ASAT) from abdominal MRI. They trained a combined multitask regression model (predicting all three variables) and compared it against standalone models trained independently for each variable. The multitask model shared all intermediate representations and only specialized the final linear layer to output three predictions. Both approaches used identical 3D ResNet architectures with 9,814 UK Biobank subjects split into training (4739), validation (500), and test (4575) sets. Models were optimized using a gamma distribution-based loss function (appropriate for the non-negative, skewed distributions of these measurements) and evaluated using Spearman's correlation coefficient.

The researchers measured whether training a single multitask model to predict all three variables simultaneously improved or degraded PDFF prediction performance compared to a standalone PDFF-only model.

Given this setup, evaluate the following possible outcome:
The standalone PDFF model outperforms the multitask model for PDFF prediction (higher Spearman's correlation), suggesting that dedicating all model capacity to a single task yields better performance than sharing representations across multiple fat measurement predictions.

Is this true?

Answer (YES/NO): YES